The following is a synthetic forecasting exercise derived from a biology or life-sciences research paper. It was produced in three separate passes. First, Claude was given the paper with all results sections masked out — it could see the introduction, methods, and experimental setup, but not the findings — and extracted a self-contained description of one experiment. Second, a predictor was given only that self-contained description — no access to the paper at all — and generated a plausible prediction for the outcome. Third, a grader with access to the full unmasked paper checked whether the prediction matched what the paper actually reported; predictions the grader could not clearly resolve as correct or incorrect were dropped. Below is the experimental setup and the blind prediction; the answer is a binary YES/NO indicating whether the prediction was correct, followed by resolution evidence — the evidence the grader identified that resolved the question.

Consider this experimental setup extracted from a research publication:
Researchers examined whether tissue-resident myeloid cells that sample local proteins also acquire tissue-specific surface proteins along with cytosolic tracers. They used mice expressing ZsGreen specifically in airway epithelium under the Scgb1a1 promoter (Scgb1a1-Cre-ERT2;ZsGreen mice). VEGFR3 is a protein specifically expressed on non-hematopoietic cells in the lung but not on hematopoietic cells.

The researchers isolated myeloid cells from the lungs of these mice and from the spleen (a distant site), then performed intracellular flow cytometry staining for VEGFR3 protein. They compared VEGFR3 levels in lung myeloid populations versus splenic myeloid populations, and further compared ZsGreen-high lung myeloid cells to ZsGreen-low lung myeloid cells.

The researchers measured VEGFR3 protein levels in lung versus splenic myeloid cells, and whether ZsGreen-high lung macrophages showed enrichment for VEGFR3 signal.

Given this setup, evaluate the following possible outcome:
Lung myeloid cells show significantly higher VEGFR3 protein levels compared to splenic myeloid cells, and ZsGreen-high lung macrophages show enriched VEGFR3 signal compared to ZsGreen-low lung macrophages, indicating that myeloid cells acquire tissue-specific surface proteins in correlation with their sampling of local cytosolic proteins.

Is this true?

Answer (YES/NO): YES